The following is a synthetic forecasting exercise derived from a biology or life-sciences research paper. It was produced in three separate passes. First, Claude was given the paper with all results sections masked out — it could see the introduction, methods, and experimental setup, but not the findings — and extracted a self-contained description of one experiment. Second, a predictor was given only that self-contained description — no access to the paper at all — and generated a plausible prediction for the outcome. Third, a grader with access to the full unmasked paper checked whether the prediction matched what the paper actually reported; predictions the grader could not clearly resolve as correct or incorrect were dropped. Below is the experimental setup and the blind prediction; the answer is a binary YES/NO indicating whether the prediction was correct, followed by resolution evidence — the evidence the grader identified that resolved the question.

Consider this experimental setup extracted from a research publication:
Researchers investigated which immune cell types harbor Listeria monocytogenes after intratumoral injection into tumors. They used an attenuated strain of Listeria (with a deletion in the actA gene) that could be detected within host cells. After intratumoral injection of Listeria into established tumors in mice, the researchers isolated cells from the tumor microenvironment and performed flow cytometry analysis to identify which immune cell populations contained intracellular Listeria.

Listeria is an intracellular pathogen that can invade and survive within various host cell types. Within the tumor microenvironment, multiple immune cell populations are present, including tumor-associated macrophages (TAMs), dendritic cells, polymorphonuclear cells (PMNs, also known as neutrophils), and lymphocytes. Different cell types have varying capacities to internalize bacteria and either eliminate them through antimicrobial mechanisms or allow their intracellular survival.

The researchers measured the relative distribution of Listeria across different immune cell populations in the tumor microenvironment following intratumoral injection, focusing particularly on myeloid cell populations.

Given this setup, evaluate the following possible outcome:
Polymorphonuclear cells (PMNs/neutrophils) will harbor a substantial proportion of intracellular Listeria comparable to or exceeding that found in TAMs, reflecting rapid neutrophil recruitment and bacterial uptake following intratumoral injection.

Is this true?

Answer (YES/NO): YES